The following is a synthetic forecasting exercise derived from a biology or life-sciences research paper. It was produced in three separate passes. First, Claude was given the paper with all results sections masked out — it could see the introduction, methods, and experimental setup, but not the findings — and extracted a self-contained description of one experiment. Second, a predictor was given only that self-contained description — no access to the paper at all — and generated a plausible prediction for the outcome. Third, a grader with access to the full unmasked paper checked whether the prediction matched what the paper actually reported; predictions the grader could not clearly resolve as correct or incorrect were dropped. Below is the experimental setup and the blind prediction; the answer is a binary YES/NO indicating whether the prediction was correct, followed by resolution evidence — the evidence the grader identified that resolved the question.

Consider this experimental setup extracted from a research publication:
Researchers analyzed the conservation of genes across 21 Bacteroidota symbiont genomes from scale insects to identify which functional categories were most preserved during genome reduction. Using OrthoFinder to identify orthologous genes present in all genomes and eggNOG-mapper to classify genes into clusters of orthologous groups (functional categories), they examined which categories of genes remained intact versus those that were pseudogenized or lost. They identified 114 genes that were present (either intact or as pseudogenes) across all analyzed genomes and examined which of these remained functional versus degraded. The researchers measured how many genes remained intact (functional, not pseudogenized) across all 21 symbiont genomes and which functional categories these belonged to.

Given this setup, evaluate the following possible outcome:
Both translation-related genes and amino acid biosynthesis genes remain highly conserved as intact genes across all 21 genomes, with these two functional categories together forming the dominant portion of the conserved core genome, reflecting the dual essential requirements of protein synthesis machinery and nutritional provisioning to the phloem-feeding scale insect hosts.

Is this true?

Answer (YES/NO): NO